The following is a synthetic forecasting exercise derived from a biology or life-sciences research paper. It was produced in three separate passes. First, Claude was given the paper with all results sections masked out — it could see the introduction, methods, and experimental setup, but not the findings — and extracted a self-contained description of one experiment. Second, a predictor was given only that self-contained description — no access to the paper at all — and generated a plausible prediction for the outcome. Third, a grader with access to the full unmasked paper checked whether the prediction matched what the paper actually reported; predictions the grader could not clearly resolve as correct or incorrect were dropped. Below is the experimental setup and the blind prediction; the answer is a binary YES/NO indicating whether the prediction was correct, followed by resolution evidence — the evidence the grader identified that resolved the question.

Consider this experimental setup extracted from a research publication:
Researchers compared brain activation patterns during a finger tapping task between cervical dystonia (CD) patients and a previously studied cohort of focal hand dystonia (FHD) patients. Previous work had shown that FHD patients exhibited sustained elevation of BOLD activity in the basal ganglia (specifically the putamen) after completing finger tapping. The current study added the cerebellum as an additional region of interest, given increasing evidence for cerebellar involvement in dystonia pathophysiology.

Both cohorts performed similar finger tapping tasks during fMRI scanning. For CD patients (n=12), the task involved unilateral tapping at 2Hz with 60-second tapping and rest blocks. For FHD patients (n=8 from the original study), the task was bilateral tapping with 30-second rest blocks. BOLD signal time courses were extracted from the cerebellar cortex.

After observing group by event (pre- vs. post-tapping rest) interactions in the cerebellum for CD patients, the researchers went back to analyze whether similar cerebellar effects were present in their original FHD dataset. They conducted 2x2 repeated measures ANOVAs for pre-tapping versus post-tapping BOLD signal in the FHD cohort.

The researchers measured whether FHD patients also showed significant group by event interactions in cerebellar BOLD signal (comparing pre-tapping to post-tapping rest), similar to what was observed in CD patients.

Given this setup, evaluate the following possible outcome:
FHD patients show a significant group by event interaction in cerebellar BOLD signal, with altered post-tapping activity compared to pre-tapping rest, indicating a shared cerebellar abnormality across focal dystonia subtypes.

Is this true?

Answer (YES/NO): NO